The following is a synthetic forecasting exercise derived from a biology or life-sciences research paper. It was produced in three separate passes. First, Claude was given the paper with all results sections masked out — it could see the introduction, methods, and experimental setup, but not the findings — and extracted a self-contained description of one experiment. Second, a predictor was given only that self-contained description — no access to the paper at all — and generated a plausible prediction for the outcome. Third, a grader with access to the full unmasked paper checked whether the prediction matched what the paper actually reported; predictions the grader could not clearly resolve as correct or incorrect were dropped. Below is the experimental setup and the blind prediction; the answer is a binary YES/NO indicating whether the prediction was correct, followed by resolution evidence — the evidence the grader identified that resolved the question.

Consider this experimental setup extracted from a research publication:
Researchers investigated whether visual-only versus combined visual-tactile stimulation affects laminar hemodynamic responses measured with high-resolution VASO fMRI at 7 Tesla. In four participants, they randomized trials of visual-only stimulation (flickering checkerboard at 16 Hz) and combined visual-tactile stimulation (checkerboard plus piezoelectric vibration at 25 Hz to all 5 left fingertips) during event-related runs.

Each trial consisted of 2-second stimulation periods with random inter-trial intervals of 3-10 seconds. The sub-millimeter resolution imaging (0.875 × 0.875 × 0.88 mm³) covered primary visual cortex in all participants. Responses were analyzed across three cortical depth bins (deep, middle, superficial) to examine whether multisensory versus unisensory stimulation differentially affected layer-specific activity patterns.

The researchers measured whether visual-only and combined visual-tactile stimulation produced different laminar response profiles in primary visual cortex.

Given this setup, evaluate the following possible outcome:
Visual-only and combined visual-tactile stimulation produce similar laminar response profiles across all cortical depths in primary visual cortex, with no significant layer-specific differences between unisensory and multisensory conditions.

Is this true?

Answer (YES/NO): YES